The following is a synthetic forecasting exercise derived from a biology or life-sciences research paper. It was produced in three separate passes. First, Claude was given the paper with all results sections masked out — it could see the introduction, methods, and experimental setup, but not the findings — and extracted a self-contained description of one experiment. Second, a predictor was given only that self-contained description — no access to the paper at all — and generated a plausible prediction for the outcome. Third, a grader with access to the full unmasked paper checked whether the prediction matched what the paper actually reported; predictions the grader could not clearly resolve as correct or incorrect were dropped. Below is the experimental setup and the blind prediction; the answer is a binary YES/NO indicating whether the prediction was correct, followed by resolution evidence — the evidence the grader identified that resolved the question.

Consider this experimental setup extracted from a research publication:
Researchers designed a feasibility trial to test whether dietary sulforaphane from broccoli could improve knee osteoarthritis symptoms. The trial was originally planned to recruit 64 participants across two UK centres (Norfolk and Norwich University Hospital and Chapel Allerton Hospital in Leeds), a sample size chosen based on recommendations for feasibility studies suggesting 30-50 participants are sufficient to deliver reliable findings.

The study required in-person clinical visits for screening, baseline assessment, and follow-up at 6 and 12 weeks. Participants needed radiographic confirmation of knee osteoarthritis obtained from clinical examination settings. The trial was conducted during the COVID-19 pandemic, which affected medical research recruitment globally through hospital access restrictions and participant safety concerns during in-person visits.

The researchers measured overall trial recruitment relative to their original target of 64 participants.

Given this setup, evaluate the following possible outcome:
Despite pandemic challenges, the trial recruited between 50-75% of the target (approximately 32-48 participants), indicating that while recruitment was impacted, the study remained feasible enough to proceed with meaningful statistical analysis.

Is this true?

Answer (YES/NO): NO